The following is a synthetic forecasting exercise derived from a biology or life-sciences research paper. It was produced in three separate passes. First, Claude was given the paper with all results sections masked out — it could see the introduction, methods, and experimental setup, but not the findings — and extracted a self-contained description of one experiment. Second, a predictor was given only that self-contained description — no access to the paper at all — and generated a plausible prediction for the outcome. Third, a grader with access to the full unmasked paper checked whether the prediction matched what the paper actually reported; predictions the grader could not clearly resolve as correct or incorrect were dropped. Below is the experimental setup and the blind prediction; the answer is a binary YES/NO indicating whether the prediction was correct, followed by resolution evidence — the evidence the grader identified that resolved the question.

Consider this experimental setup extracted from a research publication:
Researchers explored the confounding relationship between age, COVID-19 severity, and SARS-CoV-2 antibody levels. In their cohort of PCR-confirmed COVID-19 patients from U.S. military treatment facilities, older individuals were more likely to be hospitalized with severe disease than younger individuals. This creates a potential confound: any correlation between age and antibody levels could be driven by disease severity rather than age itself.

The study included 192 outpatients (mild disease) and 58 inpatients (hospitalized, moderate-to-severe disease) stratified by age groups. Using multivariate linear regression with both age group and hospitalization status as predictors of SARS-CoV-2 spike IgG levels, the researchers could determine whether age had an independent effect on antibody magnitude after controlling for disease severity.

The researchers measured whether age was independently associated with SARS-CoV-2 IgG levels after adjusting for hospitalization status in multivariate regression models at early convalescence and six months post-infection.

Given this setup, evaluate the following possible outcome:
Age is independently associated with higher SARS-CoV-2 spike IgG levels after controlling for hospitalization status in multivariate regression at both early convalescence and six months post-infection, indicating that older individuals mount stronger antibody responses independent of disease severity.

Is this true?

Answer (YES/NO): YES